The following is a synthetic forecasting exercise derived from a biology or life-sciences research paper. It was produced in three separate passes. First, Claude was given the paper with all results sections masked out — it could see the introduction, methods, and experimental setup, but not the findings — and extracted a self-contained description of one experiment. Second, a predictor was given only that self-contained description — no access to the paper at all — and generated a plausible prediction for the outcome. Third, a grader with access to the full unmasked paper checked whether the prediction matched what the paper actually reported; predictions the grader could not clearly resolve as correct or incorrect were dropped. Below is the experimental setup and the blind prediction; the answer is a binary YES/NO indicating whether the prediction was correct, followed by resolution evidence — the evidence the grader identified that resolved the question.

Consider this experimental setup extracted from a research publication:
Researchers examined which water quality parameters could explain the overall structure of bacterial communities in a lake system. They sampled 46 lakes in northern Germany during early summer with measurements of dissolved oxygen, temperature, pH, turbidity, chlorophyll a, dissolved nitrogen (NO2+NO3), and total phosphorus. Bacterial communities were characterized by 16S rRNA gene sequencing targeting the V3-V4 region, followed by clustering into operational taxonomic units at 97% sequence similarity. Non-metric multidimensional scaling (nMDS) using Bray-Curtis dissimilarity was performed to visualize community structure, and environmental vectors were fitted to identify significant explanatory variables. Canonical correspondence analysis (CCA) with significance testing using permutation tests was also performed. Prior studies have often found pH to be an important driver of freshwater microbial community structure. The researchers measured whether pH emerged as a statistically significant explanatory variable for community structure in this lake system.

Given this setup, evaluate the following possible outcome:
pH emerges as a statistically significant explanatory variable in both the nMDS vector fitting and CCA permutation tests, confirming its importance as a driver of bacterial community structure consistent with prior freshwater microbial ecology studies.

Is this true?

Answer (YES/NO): NO